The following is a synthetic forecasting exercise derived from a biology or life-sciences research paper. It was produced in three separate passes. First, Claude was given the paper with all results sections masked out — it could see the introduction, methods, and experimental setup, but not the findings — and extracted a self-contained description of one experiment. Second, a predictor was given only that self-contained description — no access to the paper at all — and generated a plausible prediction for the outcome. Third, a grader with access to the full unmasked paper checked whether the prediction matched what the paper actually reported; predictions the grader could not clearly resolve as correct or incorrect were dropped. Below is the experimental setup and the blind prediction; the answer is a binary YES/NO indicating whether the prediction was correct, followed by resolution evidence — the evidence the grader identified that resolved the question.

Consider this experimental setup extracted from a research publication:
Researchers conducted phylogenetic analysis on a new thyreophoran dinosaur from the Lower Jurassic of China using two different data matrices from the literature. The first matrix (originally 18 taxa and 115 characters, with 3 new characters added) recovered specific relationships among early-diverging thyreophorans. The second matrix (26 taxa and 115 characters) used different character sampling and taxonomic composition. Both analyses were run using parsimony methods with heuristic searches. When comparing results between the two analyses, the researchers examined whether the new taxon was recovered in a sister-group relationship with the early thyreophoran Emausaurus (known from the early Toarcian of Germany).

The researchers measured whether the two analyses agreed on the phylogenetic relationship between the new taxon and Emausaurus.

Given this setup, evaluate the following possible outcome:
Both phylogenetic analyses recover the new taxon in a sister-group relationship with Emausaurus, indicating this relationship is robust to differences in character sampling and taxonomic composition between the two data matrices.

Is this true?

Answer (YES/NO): NO